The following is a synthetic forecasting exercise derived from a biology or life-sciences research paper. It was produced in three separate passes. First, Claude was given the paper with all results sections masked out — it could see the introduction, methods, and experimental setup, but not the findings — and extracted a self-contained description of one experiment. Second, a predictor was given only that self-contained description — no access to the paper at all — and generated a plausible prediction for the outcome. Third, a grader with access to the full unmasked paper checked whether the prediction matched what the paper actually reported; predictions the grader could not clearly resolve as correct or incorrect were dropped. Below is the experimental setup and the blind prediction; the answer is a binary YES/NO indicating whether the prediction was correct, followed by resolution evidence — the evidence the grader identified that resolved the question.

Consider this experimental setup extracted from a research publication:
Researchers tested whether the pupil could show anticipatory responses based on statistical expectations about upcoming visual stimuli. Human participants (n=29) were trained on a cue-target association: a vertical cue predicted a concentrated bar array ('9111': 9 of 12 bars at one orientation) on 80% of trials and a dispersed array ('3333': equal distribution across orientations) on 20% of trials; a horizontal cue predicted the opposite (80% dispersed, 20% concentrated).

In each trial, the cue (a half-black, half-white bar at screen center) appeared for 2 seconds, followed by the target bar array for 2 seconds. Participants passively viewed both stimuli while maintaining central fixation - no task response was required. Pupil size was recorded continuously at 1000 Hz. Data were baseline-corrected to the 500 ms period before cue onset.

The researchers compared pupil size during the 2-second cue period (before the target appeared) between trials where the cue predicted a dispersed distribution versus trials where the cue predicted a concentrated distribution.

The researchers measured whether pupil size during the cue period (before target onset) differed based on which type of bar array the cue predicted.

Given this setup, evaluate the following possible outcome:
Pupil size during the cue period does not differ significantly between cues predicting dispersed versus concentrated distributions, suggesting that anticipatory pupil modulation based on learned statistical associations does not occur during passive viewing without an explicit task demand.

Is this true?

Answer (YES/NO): NO